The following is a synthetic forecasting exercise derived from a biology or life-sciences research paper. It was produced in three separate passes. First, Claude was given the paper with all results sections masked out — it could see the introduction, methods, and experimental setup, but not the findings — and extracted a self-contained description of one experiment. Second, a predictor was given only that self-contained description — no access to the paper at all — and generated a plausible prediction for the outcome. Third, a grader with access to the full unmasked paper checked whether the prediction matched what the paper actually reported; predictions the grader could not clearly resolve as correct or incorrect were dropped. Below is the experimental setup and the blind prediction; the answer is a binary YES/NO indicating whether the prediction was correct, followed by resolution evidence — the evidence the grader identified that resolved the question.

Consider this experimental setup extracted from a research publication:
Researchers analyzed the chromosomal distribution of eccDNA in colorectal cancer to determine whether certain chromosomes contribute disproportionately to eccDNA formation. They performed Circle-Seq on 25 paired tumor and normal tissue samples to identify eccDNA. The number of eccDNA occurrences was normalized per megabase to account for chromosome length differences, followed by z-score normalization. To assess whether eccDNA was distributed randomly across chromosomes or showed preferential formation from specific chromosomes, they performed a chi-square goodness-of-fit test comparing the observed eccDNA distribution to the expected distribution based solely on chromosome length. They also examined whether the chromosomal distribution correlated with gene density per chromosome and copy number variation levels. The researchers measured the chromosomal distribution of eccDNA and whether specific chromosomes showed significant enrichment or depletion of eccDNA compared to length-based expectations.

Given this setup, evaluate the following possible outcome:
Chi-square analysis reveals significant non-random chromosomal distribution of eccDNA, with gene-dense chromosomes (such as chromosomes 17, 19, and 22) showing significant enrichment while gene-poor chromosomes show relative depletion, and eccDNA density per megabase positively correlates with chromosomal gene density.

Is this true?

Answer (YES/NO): NO